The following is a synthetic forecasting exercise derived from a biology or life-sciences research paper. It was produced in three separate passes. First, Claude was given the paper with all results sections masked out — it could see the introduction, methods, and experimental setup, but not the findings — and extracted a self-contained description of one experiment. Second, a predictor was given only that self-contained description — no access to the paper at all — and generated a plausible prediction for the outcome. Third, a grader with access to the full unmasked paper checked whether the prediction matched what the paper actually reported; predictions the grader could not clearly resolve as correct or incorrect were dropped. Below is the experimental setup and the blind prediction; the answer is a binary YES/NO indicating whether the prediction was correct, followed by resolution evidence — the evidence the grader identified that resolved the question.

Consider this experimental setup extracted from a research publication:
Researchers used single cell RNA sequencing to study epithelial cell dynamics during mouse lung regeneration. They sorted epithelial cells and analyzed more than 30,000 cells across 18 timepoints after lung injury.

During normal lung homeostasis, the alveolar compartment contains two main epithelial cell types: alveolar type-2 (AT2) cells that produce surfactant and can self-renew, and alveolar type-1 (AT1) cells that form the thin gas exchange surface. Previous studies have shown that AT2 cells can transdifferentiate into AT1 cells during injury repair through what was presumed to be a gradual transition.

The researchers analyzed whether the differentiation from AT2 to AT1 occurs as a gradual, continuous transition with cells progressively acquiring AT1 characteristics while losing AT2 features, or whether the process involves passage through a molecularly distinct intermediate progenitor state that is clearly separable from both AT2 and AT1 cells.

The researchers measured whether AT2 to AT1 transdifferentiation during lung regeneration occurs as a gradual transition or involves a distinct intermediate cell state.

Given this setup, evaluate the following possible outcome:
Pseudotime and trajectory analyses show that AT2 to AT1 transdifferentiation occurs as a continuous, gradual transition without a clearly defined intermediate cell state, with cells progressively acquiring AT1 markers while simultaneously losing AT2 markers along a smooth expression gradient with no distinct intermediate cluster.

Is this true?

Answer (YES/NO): NO